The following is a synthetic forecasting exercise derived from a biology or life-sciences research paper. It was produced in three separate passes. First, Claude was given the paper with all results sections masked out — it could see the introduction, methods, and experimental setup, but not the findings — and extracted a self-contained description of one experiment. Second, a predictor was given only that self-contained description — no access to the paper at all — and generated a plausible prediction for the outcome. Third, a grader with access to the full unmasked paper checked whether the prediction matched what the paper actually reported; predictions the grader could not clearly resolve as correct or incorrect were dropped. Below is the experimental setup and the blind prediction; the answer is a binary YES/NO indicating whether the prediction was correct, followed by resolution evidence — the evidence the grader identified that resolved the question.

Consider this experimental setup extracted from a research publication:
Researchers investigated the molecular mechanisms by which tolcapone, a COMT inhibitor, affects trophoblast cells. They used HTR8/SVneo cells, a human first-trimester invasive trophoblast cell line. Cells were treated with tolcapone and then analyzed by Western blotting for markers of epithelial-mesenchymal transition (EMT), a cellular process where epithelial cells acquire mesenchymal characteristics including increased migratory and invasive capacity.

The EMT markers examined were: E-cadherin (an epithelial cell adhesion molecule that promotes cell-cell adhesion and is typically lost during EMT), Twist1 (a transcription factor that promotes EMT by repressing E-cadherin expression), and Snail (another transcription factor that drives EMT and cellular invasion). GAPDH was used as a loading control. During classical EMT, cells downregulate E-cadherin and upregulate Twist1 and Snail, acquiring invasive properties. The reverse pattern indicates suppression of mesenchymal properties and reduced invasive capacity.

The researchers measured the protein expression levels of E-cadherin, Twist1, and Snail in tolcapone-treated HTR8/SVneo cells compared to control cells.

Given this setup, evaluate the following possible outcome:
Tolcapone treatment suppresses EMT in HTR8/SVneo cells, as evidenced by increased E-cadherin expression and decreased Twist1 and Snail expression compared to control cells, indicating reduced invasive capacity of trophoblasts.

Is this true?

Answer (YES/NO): YES